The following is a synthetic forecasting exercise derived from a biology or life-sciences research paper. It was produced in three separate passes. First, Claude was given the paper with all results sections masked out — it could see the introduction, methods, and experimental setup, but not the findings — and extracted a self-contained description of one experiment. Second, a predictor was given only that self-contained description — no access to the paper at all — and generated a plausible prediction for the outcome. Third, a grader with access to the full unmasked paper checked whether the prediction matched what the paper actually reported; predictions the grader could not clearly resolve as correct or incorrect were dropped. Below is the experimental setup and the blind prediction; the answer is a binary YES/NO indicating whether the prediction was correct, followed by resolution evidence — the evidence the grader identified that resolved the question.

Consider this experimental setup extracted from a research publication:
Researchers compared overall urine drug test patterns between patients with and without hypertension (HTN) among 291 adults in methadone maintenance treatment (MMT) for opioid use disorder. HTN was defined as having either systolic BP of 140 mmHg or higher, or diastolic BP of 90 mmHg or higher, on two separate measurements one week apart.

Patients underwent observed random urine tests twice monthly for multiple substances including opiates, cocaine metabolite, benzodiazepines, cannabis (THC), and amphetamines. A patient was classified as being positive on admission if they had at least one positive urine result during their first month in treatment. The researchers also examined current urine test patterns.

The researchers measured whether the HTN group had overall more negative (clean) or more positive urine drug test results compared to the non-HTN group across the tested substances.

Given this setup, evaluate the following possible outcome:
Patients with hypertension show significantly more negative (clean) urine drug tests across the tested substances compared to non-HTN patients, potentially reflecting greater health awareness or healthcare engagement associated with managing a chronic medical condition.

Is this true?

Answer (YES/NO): YES